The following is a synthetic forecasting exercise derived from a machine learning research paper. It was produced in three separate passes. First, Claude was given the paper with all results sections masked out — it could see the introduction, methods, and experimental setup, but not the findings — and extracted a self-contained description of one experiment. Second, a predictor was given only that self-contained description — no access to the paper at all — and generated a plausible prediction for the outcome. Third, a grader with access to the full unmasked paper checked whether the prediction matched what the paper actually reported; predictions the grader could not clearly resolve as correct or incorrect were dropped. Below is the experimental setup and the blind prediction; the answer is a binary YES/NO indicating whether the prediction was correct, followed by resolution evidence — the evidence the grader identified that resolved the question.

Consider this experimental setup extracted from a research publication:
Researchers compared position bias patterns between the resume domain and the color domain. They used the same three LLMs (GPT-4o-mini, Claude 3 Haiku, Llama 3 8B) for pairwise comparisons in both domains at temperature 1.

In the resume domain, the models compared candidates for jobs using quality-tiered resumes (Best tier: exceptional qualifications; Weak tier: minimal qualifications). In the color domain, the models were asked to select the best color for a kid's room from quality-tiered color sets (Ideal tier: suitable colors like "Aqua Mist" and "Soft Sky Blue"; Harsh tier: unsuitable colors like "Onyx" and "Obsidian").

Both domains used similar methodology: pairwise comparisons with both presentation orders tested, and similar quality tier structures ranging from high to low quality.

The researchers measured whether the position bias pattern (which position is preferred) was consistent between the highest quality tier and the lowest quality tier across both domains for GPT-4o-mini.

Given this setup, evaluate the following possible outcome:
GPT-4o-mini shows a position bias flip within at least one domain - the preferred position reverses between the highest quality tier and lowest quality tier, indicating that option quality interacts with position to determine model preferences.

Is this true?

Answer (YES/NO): YES